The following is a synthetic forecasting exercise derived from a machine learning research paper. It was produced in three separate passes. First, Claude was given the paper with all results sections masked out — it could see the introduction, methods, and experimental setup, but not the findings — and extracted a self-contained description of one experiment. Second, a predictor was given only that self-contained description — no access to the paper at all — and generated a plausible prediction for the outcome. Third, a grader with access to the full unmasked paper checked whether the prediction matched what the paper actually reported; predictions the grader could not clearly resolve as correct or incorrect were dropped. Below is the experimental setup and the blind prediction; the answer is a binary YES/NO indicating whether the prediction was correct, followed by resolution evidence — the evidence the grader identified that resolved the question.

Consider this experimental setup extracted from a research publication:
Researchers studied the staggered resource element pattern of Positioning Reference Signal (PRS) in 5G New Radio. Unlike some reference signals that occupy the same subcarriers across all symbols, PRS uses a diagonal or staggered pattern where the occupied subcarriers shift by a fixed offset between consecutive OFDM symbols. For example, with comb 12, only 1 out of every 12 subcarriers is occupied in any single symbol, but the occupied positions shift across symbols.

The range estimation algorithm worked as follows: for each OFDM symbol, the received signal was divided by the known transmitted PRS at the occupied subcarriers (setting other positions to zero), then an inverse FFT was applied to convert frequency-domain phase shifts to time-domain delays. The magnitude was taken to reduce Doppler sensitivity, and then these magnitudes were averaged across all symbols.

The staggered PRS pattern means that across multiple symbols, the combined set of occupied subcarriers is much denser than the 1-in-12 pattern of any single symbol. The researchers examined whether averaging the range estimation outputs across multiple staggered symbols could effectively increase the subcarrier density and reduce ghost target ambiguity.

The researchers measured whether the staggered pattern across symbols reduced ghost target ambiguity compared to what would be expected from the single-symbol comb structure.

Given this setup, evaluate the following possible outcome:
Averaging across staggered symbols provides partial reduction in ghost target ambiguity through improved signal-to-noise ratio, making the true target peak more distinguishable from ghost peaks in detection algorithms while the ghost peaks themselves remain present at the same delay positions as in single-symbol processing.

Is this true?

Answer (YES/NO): NO